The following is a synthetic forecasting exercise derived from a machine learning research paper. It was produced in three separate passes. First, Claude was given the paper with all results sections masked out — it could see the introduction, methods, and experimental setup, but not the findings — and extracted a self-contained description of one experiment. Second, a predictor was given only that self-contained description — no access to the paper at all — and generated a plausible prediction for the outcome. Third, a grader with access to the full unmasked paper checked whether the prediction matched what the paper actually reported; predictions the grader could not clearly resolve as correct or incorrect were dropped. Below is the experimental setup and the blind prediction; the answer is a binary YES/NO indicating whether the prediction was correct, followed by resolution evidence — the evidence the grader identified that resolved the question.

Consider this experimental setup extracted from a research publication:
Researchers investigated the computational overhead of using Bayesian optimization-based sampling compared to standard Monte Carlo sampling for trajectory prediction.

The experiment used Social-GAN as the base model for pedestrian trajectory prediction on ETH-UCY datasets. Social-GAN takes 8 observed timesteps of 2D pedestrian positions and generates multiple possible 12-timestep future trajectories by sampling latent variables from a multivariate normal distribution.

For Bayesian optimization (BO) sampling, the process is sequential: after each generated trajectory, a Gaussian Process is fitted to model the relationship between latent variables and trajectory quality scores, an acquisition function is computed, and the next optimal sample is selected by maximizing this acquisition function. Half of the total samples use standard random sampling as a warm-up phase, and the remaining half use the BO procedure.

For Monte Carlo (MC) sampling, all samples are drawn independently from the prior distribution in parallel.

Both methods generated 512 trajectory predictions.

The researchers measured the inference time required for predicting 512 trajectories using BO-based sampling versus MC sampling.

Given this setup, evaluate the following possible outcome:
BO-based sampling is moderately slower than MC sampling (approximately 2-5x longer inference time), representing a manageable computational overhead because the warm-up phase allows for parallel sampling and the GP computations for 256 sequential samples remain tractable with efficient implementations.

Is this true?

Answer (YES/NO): NO